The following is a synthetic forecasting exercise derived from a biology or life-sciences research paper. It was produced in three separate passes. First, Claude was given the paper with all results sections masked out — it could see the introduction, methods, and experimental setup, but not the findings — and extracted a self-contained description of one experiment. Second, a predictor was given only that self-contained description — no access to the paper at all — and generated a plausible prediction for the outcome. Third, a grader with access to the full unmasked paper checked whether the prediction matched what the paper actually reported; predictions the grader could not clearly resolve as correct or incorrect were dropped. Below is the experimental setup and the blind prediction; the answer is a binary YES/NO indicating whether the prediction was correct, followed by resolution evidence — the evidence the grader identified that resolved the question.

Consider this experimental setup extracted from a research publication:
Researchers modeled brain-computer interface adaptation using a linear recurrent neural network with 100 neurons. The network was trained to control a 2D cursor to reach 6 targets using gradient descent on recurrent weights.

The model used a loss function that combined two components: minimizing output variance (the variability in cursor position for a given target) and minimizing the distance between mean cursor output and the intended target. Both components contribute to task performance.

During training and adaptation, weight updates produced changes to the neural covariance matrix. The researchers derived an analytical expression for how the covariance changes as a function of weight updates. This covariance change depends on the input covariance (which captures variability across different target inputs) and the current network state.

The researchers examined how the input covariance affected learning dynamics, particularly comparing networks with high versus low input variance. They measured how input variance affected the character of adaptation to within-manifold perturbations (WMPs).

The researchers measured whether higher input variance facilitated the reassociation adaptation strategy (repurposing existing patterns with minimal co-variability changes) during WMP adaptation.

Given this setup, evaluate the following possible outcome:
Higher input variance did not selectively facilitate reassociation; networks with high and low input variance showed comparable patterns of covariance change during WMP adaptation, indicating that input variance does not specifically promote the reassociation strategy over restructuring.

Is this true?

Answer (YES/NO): NO